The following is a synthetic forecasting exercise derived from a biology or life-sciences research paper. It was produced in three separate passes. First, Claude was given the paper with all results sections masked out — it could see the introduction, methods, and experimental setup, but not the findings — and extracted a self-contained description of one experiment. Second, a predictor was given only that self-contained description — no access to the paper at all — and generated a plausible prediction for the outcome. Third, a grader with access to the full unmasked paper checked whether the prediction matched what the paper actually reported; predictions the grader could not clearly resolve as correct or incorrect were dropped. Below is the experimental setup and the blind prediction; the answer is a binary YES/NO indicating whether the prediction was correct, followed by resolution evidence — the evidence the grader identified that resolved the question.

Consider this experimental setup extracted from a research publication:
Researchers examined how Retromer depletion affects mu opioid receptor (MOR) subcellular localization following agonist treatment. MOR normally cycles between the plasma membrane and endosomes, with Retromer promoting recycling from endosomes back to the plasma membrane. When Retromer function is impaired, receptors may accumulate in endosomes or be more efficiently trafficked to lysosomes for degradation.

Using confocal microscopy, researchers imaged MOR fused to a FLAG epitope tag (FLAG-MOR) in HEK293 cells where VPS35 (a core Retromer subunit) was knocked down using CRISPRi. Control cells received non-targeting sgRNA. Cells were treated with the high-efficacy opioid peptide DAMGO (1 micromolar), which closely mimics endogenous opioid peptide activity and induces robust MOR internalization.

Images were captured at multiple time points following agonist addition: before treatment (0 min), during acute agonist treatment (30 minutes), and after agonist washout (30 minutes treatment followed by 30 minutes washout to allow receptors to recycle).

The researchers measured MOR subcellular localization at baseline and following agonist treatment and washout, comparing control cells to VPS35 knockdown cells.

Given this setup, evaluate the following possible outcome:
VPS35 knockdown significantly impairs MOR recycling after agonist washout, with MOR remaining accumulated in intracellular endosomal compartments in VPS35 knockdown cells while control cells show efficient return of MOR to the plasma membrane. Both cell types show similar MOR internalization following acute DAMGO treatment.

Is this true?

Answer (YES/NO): YES